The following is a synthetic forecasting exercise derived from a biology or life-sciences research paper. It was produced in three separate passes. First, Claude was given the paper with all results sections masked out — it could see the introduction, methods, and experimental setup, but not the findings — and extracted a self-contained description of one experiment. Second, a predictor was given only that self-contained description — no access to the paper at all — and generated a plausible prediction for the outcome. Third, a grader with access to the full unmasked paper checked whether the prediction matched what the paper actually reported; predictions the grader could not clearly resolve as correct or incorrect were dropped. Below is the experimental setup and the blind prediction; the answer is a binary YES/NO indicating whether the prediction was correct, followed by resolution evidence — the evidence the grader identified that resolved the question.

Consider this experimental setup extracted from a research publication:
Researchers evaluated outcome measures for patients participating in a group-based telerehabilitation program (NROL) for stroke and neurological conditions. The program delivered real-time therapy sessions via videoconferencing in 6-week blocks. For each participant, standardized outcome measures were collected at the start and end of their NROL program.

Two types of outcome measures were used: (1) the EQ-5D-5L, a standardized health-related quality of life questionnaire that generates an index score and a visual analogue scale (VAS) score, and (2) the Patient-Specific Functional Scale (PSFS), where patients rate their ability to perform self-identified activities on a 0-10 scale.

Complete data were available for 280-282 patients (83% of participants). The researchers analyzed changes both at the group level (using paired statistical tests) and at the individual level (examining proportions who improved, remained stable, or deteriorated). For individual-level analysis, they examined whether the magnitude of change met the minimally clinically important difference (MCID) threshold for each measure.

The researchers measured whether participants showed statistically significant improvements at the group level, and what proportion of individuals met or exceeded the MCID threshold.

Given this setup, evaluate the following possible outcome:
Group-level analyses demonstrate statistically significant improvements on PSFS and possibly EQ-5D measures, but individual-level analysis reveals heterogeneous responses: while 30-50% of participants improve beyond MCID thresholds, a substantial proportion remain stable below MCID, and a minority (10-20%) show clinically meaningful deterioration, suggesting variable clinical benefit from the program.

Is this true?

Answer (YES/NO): NO